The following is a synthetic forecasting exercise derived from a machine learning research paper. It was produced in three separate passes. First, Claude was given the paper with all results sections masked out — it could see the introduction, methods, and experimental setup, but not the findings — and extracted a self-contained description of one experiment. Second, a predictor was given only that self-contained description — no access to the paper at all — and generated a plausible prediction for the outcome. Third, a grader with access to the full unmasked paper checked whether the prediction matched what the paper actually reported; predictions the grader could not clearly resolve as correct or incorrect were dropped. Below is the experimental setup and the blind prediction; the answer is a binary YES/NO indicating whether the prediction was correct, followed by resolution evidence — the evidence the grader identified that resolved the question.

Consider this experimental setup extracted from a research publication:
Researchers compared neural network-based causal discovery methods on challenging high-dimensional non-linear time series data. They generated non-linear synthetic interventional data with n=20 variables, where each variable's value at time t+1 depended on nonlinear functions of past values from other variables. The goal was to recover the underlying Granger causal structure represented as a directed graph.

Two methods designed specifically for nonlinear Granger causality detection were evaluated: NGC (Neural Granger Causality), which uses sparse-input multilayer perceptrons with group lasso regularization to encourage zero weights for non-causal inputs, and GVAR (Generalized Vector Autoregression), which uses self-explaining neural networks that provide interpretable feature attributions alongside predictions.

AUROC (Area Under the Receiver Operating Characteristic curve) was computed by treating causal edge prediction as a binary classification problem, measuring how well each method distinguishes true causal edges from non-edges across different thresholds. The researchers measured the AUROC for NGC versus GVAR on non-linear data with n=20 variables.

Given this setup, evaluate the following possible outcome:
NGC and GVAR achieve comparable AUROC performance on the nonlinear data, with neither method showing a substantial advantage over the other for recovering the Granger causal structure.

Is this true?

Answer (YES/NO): NO